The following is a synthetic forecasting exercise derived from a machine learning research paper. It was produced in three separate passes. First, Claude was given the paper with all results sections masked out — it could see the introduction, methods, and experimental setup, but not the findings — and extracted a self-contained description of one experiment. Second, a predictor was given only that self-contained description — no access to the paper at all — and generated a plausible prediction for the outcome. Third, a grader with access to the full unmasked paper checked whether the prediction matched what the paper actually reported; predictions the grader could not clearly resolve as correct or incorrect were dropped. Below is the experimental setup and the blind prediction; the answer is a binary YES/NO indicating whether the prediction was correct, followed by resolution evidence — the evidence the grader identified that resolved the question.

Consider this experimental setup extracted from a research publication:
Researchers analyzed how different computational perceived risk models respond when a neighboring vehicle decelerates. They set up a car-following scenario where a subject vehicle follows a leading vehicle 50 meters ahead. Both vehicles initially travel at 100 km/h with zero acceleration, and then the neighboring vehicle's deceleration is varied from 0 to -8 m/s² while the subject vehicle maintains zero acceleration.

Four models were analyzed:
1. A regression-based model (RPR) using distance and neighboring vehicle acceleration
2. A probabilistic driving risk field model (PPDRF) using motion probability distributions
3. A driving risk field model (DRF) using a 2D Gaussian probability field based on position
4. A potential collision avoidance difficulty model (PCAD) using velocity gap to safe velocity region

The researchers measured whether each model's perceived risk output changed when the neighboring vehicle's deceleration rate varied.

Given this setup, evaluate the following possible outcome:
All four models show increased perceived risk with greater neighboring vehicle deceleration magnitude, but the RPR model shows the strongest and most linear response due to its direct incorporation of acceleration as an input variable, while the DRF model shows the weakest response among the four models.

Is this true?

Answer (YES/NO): NO